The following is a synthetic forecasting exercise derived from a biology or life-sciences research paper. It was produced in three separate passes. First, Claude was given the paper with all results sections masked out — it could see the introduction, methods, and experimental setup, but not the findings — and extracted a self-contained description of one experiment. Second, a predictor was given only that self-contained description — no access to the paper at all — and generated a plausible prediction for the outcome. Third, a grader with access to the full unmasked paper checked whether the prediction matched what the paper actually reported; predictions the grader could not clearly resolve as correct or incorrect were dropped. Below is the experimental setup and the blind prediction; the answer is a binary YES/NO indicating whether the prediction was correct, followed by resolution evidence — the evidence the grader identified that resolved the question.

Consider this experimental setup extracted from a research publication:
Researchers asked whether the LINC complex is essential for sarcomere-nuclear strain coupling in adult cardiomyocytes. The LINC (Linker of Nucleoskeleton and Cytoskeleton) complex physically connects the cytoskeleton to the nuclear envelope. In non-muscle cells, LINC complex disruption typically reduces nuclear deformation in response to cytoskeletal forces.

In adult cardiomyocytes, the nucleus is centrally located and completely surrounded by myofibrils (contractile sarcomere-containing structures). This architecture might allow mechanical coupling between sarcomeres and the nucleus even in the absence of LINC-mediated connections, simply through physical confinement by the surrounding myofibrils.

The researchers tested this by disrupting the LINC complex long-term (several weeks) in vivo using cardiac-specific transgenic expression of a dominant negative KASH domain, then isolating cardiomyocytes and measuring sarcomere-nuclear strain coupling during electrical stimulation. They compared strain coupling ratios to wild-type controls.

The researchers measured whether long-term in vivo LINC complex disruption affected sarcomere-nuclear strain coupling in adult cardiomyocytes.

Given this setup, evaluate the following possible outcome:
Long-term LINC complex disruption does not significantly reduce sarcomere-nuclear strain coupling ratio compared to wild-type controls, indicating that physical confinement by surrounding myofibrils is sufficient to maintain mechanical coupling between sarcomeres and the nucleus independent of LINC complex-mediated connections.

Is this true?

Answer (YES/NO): YES